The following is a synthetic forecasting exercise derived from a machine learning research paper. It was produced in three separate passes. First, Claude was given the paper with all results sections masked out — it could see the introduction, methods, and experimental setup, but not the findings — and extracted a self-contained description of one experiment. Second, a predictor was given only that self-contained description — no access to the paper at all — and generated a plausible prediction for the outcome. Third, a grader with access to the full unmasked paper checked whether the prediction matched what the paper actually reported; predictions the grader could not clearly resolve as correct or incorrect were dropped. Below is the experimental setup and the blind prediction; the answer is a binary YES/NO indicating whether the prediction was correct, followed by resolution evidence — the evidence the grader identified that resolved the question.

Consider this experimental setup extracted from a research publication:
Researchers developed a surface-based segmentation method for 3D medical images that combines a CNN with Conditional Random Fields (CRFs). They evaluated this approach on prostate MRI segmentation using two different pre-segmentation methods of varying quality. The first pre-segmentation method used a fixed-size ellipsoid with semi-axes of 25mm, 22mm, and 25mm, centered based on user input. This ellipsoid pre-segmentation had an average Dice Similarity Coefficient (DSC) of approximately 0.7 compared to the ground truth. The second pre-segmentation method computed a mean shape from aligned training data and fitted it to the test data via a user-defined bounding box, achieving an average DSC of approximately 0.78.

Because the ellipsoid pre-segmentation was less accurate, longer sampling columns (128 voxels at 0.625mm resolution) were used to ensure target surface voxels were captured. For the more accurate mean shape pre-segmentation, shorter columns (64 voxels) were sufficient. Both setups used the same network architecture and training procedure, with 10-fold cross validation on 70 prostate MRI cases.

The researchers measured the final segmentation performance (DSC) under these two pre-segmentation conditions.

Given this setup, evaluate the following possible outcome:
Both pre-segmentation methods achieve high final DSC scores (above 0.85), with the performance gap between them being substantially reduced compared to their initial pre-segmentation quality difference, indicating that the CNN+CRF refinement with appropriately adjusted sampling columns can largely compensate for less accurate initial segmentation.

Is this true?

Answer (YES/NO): YES